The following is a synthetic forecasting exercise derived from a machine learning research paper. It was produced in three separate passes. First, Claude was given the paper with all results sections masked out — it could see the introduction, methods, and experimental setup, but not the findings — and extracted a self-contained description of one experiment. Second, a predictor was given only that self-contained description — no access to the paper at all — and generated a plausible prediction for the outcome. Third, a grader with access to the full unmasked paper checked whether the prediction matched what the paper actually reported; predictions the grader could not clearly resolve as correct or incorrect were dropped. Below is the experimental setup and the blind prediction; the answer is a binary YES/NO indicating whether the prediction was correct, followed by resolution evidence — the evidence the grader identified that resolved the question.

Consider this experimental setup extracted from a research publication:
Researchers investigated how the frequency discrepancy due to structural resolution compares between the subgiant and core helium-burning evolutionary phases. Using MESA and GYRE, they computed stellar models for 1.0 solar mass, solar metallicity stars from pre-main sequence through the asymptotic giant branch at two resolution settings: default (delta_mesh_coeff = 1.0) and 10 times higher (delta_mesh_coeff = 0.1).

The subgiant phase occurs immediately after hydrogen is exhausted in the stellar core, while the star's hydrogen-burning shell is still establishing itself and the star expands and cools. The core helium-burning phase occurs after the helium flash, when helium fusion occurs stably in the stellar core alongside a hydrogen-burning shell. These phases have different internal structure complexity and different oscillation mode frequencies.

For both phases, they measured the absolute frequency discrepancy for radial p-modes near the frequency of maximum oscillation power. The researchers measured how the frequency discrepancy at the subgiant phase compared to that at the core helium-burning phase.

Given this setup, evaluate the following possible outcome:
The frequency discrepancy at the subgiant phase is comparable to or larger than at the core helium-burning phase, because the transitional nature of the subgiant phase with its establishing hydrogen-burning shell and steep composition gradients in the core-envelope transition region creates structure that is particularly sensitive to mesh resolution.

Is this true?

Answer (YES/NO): NO